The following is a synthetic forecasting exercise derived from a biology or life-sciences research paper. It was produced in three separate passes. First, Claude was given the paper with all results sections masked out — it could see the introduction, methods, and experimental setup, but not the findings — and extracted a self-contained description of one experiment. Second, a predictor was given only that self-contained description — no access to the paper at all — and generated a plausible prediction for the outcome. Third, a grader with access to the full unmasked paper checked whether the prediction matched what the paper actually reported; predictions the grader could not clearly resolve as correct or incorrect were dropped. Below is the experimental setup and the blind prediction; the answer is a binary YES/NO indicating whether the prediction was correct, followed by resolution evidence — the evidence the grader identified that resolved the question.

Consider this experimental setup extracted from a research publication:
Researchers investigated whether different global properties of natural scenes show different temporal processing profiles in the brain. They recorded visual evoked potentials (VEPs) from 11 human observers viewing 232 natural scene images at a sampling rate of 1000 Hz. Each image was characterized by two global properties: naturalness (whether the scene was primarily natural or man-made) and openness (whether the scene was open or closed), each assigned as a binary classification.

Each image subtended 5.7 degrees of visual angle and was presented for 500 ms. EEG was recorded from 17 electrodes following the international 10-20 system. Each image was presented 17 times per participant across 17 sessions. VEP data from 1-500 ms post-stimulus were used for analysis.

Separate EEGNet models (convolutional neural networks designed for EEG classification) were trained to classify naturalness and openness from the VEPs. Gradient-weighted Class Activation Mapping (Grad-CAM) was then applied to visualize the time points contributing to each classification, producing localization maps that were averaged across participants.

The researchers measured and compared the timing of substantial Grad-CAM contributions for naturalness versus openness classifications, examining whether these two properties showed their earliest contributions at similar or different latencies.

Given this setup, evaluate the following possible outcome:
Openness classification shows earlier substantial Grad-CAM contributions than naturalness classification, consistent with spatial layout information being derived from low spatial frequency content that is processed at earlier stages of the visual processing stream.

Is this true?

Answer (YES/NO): NO